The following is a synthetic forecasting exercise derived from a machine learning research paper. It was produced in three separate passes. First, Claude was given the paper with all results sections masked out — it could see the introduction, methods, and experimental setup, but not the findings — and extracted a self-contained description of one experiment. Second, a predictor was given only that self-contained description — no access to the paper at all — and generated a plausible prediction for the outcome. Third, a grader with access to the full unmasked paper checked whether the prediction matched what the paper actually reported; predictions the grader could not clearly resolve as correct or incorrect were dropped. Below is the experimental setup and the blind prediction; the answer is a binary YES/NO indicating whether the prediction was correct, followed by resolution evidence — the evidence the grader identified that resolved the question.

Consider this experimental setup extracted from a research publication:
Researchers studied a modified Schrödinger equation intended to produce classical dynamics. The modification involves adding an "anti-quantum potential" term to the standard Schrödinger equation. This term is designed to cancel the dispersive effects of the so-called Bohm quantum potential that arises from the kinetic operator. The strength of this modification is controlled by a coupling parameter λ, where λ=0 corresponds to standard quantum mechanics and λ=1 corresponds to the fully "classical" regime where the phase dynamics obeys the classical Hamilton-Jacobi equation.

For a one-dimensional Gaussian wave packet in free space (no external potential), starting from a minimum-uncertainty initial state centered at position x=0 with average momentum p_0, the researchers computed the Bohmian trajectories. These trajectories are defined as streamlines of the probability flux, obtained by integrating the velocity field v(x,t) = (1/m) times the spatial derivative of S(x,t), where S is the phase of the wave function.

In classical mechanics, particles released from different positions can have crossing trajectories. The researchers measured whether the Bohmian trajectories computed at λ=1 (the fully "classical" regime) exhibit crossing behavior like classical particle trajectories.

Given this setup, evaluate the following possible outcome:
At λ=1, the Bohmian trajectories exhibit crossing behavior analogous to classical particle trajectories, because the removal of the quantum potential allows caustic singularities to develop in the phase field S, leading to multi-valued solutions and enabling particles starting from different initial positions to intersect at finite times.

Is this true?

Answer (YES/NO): NO